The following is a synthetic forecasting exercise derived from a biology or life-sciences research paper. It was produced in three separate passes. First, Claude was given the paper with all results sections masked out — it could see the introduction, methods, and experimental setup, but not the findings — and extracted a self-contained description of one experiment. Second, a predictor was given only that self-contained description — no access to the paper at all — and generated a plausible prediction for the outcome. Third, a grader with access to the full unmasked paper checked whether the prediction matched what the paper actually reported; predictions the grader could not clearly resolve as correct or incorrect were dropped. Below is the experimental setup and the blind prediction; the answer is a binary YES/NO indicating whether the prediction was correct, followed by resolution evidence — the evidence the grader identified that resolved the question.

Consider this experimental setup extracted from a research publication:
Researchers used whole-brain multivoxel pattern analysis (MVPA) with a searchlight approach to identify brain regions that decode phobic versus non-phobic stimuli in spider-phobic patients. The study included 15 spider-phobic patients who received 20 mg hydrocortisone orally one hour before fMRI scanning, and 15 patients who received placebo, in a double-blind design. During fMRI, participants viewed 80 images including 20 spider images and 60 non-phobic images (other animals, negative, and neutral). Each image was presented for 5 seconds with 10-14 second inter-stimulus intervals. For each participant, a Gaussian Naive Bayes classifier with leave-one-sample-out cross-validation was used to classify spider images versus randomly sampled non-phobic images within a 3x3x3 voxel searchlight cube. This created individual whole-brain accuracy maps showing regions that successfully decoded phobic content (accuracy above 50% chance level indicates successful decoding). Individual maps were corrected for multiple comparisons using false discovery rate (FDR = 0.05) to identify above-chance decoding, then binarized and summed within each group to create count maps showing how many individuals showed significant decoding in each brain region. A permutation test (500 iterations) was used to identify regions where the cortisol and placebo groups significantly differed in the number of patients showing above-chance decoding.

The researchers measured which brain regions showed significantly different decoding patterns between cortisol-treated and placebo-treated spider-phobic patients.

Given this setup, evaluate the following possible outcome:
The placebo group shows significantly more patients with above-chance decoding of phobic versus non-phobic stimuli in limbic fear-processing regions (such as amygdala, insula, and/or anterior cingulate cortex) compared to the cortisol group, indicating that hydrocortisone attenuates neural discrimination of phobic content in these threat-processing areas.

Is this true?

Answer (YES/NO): YES